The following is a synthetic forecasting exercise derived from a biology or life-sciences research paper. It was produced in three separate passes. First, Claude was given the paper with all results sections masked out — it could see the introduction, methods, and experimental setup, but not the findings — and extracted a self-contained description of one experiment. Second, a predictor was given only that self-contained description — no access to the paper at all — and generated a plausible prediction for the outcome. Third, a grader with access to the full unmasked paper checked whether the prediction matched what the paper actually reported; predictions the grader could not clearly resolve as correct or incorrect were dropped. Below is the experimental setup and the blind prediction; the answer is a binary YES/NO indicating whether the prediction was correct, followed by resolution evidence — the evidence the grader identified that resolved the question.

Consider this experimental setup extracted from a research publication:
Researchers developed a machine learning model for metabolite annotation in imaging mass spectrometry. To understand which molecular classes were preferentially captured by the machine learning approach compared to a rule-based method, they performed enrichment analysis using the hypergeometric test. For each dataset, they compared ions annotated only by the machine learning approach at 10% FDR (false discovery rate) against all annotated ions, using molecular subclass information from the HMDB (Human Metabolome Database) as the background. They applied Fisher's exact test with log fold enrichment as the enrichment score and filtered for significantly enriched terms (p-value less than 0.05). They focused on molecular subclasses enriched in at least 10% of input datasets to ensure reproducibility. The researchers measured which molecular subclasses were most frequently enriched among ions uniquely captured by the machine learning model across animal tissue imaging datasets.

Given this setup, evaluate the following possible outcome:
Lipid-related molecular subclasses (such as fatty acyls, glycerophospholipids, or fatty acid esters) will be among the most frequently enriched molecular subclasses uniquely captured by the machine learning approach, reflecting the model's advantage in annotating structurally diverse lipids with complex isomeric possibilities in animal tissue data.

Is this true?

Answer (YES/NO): YES